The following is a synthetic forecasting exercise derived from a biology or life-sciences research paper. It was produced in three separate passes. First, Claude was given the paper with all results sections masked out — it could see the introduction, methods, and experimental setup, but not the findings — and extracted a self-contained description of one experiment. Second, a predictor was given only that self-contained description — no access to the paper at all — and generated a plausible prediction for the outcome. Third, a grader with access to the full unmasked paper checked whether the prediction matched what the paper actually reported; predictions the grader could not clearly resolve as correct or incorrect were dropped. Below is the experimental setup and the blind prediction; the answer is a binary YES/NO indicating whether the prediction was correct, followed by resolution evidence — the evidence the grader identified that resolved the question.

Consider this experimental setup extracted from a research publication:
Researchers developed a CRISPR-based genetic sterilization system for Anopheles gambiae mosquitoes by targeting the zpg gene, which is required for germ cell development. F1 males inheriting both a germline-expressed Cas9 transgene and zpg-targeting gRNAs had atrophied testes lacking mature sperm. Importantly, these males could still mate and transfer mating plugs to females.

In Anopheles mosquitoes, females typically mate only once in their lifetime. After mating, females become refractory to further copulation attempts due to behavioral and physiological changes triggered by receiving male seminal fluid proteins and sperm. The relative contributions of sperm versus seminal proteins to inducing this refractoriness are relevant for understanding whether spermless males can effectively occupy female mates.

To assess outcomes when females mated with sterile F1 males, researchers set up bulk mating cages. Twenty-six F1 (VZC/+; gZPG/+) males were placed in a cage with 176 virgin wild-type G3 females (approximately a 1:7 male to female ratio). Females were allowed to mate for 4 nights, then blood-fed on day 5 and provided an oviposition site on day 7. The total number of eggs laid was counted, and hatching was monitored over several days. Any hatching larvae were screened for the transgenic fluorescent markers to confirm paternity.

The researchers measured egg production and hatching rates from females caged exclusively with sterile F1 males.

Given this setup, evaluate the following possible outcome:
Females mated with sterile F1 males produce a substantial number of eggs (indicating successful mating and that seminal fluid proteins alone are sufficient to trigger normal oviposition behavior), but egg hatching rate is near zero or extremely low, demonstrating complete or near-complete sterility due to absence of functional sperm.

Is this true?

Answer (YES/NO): YES